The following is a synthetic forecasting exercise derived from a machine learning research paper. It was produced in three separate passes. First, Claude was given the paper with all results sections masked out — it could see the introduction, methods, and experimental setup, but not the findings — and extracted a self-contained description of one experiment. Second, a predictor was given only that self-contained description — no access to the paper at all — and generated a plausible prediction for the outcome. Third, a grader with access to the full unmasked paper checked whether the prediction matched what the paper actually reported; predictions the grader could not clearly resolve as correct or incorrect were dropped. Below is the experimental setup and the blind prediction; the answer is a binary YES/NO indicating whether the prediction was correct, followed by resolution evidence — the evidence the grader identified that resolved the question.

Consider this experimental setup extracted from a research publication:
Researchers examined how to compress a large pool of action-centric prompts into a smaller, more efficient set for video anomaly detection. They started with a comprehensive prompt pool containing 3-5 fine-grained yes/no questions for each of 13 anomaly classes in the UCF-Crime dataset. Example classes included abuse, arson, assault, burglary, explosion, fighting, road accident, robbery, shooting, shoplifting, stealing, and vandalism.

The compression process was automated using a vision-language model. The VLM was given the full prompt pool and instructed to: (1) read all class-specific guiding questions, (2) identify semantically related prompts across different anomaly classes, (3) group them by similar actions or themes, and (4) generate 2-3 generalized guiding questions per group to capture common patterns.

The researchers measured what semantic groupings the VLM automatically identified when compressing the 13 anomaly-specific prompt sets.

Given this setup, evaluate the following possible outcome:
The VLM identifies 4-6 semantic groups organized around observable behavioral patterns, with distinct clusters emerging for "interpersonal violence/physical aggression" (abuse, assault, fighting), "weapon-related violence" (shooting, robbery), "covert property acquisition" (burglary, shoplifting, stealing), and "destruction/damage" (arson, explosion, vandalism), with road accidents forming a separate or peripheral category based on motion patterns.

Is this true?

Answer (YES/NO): NO